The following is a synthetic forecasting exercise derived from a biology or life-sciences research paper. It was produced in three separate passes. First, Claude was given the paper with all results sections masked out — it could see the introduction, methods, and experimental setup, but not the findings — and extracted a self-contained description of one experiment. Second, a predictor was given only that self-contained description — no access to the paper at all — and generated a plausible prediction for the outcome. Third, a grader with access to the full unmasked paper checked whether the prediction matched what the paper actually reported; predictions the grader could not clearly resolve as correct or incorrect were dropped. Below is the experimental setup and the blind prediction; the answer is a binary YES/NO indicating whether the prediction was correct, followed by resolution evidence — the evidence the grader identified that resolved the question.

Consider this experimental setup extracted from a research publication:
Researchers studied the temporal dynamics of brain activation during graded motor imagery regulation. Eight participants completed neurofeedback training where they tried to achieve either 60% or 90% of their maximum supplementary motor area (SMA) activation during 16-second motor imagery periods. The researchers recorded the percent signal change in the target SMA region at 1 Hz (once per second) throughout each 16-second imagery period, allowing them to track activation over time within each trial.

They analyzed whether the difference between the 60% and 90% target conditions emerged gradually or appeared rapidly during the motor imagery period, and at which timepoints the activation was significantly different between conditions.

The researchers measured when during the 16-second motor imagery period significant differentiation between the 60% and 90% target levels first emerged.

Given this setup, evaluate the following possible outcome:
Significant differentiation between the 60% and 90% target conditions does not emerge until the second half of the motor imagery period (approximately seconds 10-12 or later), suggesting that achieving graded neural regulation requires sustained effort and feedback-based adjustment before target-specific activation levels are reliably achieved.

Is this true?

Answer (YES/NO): NO